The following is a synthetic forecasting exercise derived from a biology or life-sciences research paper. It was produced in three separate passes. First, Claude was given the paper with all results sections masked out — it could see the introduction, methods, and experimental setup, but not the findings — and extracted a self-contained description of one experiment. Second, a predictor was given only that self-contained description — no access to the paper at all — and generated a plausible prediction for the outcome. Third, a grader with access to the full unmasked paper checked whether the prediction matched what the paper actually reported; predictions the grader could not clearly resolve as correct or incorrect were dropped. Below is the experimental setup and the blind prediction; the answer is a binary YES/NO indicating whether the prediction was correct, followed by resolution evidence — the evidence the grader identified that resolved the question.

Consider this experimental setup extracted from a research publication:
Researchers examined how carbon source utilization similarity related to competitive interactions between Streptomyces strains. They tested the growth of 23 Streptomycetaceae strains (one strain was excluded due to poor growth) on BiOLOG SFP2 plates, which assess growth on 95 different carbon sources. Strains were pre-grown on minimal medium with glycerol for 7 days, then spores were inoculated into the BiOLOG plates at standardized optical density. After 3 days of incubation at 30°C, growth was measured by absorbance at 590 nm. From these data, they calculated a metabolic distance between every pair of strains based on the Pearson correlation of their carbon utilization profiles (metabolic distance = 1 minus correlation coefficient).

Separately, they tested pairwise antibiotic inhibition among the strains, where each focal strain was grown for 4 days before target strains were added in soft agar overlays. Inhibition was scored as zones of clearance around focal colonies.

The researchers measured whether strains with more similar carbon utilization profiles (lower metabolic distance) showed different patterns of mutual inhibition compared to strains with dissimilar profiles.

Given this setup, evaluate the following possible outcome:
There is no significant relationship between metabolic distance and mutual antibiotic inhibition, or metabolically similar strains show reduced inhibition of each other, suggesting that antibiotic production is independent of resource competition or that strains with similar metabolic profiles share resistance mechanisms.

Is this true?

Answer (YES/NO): YES